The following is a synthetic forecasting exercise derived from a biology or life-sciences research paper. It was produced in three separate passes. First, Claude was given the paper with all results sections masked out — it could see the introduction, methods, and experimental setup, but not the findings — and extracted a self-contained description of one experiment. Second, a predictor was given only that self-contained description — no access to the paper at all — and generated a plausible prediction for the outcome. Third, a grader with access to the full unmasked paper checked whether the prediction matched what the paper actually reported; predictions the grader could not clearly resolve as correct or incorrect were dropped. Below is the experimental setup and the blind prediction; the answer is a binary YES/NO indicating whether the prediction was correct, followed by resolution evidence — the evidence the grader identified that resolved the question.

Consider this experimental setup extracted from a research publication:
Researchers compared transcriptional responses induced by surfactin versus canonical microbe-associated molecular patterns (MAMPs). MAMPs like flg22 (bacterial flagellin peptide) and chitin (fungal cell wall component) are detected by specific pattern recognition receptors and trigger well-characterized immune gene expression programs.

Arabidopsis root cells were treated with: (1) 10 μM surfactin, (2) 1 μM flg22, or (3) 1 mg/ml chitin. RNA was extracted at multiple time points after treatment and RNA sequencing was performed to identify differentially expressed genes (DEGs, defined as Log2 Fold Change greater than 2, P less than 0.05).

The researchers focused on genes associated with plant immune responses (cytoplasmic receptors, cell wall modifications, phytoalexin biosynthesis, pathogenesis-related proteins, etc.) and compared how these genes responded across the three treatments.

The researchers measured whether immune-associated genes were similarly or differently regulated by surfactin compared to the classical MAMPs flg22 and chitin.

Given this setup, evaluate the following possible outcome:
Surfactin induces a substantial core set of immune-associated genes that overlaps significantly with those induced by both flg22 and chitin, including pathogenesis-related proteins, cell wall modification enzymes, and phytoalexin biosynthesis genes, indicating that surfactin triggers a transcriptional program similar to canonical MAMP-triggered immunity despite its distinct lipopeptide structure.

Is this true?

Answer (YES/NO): NO